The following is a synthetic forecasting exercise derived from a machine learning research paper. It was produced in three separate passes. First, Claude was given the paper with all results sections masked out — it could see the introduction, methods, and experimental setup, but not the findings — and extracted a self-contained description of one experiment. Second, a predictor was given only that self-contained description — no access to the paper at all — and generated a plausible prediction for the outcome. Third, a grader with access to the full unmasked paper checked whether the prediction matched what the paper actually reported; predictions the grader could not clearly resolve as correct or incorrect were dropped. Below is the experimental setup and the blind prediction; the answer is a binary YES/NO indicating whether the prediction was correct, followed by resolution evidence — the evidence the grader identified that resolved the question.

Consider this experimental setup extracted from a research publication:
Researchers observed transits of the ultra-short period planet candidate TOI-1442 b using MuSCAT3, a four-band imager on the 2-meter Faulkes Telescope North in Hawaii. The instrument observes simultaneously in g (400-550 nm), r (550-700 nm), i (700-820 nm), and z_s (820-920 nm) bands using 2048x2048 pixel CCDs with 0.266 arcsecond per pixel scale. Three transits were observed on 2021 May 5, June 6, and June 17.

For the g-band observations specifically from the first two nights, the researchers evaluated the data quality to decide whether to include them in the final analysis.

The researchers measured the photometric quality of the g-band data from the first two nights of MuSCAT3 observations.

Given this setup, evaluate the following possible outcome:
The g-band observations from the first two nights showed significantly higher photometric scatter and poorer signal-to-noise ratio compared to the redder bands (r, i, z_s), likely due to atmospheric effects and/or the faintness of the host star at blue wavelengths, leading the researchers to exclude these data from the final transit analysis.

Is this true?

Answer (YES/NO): YES